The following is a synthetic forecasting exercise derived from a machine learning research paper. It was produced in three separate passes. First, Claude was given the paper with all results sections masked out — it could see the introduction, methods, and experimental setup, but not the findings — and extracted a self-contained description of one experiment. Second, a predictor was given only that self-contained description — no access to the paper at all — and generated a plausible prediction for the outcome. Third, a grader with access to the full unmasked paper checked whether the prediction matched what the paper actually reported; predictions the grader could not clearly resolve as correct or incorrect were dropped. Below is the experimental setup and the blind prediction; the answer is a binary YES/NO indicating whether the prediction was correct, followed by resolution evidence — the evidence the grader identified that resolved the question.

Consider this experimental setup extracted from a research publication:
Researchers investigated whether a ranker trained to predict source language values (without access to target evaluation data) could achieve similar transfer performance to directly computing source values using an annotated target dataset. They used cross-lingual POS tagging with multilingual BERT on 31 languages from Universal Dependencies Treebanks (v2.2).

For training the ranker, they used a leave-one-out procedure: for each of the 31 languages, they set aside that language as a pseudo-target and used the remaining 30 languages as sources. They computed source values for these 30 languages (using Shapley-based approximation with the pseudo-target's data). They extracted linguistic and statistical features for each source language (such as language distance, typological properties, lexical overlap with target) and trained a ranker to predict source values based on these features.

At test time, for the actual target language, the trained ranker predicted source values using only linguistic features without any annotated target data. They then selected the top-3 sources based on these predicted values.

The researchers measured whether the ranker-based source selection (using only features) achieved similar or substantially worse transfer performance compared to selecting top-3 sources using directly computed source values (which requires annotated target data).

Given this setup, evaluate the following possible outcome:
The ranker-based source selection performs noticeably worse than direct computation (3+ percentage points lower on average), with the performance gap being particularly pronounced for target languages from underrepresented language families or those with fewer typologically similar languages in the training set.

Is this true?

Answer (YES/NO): NO